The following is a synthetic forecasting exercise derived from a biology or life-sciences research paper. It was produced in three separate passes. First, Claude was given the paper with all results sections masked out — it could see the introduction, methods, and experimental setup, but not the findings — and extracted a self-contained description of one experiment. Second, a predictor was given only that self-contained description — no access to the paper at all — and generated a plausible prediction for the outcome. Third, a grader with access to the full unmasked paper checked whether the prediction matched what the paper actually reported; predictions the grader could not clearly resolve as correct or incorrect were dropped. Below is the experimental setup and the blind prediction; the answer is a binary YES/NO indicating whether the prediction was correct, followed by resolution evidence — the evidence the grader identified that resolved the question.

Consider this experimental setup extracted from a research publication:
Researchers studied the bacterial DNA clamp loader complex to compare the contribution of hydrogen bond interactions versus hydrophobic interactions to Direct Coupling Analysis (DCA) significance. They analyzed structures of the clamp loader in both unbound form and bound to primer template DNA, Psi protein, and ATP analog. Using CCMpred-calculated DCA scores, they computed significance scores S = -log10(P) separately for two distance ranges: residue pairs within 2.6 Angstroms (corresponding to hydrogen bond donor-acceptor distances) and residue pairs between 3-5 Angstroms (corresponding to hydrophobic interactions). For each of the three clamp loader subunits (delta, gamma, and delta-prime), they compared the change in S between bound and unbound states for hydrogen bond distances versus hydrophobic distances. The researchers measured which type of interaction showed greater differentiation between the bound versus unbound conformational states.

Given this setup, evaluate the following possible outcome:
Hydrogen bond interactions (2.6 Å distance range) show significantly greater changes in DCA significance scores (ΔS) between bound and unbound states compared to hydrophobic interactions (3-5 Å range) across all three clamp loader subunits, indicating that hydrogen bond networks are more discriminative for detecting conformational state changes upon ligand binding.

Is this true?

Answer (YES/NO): YES